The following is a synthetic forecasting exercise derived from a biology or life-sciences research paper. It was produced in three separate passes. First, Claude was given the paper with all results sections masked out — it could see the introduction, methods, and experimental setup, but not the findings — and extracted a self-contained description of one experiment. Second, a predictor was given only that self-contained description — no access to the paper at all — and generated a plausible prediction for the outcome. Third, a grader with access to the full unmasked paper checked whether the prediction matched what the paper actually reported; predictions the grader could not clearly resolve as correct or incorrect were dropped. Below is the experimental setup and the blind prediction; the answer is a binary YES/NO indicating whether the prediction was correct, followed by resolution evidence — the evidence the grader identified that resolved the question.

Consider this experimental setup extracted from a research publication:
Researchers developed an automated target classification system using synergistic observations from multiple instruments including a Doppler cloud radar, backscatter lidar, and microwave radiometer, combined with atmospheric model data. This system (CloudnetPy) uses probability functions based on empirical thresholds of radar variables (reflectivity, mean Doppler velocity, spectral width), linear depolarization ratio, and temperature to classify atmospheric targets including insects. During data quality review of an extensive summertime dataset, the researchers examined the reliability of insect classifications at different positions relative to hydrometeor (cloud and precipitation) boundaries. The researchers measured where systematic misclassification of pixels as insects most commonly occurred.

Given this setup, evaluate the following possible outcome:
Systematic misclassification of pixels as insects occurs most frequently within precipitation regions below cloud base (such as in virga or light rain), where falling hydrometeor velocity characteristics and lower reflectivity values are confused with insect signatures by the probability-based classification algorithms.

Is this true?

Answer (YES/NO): NO